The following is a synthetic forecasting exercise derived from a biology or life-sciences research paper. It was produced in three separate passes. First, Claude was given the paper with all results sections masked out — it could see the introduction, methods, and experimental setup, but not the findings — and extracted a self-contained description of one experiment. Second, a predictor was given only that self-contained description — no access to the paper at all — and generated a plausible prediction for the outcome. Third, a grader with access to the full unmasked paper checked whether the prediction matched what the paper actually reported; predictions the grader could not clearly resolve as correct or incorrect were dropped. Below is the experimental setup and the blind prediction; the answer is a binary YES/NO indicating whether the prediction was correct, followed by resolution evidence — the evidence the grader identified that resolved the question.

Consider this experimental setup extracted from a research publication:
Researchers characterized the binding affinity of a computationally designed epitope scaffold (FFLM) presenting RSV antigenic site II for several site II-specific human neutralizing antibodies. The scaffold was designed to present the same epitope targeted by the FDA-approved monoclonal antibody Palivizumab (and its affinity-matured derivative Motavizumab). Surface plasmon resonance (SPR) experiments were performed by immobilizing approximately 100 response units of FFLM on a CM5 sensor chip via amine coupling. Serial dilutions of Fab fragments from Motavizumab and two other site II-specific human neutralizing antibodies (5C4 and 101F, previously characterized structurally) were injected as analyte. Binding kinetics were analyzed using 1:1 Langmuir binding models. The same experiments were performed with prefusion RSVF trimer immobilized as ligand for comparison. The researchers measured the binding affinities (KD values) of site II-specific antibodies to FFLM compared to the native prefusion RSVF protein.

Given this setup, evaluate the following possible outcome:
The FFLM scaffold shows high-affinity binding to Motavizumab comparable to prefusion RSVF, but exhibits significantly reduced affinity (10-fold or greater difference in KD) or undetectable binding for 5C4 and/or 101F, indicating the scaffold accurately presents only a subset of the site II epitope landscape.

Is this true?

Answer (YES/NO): NO